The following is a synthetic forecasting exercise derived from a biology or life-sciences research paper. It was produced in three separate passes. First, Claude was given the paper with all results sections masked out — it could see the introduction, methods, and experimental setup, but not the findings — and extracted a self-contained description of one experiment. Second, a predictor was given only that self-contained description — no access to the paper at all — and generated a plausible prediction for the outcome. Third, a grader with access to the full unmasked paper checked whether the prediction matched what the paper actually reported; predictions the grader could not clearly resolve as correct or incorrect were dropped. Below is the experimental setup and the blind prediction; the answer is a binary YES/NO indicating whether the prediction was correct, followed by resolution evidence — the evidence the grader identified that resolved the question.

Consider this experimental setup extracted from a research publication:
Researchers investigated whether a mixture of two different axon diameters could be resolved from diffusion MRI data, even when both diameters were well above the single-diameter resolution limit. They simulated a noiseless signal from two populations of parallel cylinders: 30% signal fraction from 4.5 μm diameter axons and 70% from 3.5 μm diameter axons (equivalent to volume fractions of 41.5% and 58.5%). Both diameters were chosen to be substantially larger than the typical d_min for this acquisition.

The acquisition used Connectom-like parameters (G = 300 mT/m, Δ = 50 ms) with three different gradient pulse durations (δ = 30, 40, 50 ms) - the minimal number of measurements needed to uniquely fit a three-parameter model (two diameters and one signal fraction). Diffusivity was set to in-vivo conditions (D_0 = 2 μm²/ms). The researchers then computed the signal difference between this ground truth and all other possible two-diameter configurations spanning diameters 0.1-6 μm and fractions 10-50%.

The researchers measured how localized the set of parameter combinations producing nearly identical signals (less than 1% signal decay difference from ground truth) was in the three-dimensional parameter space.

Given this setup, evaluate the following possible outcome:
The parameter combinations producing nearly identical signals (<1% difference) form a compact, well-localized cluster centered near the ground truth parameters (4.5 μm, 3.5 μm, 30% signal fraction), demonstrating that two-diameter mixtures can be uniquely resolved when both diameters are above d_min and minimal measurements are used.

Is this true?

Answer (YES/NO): NO